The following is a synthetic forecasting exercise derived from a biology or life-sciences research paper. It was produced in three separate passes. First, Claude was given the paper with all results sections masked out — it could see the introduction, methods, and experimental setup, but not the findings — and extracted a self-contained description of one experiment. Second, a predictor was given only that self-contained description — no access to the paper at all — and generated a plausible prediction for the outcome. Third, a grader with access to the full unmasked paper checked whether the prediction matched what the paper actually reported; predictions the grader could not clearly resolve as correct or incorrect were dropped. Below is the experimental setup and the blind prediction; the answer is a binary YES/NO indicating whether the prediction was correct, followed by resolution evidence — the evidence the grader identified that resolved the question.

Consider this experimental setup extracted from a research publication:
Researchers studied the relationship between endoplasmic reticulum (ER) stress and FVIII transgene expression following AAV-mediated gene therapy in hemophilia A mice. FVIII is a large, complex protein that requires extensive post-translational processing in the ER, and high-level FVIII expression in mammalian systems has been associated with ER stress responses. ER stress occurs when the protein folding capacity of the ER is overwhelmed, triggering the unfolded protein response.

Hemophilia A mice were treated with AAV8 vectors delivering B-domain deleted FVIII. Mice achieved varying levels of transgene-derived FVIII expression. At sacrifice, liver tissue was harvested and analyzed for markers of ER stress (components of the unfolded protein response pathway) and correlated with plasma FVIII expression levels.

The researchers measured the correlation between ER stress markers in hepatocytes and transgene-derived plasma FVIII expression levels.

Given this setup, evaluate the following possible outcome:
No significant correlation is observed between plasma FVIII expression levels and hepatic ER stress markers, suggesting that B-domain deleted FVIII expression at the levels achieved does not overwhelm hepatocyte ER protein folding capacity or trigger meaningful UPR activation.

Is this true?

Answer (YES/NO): NO